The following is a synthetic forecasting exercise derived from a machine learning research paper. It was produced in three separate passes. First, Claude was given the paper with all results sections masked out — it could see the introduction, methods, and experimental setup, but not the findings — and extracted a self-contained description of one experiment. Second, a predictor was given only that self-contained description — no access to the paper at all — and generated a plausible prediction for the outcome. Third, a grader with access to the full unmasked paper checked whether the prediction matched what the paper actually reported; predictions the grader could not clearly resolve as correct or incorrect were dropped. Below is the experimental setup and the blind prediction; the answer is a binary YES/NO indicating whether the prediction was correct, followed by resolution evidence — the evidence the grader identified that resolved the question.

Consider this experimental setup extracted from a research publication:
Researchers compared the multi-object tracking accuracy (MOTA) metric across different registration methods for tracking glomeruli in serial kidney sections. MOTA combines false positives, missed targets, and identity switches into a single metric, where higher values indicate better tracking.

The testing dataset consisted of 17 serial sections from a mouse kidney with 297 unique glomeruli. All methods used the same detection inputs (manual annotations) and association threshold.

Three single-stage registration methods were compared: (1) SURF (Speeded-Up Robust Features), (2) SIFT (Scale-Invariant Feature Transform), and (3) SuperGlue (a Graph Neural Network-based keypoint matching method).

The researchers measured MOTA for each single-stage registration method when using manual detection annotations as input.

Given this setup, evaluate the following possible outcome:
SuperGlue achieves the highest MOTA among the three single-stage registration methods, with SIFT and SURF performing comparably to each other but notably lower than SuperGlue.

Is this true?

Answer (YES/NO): NO